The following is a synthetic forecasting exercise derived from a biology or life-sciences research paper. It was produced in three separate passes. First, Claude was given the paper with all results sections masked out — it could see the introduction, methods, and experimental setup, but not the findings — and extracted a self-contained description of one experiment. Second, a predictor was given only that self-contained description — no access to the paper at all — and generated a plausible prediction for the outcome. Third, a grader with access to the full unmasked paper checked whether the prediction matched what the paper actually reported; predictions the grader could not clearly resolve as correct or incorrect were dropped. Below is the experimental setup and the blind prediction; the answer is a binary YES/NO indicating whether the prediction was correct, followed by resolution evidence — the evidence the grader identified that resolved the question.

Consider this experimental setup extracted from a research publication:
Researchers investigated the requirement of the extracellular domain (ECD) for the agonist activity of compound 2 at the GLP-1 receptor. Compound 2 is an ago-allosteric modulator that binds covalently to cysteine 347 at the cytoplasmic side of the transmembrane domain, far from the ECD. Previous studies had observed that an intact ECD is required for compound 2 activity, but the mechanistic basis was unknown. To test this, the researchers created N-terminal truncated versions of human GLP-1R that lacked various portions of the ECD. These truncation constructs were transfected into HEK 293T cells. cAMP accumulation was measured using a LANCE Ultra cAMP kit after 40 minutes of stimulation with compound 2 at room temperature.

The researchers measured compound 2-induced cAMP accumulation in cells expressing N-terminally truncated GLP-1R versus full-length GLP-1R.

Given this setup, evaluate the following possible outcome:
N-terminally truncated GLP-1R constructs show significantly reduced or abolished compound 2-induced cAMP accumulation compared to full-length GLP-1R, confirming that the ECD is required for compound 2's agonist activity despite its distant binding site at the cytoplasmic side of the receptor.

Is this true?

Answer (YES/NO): YES